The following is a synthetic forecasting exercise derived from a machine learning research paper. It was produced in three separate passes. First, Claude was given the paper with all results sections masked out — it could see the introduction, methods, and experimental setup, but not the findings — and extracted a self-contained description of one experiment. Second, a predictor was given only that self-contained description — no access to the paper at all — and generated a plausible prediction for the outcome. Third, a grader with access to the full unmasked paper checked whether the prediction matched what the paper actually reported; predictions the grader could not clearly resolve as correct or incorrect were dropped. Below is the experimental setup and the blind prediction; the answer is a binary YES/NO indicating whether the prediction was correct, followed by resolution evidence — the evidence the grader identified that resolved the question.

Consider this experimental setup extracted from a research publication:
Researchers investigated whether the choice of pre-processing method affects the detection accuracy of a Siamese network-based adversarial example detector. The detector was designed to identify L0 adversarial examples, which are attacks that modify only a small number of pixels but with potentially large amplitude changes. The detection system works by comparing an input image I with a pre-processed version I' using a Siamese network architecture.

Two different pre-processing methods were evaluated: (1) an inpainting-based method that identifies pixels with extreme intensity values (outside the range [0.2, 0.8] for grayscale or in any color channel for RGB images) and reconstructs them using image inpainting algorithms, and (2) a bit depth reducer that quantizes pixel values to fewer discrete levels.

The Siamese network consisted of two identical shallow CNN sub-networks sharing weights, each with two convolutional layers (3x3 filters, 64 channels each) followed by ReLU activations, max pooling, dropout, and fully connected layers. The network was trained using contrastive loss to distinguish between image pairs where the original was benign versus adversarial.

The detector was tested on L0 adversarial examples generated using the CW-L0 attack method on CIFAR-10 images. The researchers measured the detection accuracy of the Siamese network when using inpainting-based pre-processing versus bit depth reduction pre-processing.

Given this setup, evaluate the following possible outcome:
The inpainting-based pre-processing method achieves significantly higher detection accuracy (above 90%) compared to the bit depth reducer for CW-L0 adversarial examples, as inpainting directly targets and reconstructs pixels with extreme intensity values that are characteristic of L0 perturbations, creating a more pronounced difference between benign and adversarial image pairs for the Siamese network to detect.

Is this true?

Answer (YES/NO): NO